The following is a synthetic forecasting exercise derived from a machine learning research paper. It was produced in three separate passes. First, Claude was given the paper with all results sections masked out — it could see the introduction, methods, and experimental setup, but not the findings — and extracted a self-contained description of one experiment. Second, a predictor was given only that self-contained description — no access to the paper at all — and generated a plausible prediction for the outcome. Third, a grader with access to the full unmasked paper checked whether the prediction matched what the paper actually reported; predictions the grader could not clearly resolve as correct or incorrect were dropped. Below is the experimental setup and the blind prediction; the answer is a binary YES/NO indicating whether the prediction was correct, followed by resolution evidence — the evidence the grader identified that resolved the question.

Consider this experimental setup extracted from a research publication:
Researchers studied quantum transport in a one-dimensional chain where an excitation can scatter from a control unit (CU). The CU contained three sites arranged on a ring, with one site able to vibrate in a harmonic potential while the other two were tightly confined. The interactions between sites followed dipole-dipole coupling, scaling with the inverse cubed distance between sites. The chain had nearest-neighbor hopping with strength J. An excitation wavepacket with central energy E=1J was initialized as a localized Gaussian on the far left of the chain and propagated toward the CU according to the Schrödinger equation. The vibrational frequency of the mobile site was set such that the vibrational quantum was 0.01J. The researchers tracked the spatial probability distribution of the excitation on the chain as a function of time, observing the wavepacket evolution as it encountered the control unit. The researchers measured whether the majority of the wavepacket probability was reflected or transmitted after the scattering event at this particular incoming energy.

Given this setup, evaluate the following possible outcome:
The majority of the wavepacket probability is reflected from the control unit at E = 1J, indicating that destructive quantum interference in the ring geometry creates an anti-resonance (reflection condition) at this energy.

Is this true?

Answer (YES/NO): YES